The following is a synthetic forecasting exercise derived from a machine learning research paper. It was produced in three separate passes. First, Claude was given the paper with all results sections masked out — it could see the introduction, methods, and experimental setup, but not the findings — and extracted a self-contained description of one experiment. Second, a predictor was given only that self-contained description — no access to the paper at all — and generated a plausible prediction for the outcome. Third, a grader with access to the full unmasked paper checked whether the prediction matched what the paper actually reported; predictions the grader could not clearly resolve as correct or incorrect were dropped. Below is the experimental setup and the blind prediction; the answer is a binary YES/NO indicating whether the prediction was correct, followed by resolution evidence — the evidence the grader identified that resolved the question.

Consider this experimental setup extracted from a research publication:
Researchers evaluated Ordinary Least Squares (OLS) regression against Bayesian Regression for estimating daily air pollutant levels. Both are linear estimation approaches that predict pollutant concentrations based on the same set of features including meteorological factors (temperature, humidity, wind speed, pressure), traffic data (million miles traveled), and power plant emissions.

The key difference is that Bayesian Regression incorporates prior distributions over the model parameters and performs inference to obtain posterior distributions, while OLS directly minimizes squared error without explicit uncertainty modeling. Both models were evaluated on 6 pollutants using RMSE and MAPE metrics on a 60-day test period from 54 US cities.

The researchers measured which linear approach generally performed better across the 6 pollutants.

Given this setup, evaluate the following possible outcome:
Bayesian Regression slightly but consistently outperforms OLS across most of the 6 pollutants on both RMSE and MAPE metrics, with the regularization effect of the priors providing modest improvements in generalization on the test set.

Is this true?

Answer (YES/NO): NO